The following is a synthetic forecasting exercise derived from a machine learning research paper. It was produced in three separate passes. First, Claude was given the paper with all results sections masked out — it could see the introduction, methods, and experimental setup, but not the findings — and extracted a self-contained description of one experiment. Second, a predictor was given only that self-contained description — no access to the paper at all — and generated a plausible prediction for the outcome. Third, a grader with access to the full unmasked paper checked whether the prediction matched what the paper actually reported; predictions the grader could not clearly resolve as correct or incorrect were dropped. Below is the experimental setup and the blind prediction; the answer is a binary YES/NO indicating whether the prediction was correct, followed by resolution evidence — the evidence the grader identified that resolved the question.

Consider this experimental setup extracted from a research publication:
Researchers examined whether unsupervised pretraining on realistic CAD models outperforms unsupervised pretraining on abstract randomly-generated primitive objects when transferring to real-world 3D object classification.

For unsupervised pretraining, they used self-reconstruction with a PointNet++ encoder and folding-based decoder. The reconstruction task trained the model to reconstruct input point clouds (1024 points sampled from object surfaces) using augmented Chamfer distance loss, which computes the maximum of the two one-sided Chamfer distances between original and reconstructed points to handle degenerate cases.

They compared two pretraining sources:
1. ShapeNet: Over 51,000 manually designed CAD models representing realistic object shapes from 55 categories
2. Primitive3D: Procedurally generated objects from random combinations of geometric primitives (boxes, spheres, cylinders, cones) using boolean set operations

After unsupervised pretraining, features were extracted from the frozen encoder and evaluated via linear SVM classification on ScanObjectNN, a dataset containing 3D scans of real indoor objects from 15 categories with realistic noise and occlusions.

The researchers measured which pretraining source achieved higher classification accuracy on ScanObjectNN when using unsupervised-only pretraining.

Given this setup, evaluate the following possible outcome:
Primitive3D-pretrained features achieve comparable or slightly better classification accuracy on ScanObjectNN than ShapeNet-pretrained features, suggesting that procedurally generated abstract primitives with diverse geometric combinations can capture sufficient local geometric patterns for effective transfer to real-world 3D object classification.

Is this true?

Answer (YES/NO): NO